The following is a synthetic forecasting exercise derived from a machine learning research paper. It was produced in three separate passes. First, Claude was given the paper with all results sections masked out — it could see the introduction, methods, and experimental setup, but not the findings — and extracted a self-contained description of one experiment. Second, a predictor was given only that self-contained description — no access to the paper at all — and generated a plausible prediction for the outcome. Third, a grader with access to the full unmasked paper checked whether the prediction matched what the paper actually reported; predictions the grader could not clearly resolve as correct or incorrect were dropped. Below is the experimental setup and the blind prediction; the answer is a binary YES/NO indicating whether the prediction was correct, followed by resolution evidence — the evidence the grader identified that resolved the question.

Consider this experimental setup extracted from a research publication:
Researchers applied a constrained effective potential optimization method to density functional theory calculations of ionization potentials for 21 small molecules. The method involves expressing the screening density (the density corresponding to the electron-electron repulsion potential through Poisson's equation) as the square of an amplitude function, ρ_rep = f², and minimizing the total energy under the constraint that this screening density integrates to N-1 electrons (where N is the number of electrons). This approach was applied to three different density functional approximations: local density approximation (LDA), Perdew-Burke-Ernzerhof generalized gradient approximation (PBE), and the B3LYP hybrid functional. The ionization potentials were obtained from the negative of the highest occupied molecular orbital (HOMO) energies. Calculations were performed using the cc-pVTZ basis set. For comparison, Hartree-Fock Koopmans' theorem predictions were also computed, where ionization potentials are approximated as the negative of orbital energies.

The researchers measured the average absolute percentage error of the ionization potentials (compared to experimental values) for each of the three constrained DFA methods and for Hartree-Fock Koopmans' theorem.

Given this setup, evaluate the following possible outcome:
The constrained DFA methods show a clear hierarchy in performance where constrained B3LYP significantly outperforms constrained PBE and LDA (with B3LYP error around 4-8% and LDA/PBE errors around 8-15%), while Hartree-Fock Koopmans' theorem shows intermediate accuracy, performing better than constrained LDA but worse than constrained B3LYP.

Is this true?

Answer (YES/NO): NO